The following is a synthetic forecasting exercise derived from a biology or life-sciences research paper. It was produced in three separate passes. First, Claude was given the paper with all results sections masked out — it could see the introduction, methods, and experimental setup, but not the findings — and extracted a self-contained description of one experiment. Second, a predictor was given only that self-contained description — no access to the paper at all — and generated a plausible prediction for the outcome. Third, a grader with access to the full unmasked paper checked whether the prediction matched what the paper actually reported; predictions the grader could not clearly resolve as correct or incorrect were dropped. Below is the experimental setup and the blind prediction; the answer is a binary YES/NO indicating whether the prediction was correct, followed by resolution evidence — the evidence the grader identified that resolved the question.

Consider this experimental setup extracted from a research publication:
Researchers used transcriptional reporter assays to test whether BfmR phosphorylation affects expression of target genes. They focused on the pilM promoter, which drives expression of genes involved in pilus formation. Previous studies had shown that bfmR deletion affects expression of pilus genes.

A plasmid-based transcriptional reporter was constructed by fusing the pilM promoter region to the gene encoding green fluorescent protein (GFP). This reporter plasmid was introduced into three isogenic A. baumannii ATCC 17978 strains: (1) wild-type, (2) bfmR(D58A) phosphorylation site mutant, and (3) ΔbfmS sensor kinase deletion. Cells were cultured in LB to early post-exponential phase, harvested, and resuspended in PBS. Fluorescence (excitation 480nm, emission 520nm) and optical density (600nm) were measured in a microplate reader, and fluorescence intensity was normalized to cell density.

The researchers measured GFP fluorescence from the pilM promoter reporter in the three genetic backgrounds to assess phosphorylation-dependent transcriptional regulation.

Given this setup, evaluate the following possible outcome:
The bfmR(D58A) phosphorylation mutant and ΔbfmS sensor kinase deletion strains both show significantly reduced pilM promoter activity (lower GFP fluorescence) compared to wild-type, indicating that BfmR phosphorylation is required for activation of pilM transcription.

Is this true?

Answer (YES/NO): NO